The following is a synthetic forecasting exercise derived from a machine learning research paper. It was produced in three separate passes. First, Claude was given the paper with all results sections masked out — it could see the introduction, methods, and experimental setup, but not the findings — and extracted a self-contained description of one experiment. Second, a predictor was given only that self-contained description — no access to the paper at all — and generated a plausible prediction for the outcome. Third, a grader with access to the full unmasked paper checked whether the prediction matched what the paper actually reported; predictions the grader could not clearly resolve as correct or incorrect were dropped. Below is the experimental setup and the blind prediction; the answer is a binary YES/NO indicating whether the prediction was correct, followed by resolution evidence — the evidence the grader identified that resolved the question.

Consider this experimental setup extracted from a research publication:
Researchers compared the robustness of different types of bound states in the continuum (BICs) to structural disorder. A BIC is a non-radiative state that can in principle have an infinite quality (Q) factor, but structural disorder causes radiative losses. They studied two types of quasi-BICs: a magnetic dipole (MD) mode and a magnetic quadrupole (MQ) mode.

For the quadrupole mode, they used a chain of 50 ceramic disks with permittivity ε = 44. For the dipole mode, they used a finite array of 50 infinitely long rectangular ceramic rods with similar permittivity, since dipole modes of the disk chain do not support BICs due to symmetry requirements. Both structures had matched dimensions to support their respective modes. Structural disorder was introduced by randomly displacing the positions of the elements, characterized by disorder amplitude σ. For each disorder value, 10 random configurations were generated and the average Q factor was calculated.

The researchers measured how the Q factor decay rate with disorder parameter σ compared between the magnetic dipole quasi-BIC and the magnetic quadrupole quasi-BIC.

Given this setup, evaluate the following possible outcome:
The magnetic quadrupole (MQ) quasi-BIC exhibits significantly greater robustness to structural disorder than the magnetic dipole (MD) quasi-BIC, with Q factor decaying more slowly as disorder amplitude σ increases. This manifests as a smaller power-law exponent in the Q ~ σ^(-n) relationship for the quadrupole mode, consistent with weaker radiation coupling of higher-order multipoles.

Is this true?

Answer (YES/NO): YES